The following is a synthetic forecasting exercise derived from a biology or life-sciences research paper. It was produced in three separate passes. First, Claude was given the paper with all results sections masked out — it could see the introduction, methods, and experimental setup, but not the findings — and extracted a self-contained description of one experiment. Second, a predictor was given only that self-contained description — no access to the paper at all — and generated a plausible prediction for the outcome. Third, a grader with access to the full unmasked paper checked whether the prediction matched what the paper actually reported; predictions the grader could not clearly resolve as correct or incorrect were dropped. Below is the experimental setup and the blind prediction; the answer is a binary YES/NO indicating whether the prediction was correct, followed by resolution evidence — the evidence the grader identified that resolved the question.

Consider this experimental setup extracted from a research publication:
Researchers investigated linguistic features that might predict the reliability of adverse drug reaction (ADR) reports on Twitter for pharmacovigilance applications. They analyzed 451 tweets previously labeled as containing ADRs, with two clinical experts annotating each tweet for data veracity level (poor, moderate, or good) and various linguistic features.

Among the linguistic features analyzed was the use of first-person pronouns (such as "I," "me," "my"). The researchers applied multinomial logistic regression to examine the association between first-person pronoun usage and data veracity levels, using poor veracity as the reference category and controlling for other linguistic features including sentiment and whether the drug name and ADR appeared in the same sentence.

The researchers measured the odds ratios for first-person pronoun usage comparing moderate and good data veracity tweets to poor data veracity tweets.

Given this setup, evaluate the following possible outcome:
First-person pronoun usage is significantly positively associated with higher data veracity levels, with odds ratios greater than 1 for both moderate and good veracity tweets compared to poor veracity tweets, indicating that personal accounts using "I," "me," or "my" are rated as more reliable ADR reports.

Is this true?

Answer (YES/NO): YES